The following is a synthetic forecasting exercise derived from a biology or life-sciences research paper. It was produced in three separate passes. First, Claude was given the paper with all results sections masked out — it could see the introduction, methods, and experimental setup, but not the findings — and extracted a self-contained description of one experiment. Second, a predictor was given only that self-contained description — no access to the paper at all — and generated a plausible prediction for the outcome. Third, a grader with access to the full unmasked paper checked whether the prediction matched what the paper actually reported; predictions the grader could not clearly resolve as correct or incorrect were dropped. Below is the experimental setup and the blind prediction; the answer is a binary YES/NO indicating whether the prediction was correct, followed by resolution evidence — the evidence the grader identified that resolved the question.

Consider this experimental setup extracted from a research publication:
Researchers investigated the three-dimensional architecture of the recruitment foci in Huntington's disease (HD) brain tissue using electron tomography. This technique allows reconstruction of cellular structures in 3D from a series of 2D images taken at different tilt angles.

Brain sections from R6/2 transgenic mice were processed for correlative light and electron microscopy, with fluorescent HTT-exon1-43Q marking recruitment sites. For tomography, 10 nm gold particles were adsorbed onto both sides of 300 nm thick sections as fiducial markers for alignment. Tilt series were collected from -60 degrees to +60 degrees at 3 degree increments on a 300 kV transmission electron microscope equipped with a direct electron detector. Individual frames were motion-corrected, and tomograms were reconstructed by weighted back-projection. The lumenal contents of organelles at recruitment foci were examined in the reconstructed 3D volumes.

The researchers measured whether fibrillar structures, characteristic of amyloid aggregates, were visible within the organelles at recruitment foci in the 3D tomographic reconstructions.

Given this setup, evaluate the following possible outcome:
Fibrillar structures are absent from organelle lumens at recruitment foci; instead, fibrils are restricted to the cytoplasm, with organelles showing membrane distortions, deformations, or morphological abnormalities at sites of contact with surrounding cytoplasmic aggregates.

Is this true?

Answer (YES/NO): NO